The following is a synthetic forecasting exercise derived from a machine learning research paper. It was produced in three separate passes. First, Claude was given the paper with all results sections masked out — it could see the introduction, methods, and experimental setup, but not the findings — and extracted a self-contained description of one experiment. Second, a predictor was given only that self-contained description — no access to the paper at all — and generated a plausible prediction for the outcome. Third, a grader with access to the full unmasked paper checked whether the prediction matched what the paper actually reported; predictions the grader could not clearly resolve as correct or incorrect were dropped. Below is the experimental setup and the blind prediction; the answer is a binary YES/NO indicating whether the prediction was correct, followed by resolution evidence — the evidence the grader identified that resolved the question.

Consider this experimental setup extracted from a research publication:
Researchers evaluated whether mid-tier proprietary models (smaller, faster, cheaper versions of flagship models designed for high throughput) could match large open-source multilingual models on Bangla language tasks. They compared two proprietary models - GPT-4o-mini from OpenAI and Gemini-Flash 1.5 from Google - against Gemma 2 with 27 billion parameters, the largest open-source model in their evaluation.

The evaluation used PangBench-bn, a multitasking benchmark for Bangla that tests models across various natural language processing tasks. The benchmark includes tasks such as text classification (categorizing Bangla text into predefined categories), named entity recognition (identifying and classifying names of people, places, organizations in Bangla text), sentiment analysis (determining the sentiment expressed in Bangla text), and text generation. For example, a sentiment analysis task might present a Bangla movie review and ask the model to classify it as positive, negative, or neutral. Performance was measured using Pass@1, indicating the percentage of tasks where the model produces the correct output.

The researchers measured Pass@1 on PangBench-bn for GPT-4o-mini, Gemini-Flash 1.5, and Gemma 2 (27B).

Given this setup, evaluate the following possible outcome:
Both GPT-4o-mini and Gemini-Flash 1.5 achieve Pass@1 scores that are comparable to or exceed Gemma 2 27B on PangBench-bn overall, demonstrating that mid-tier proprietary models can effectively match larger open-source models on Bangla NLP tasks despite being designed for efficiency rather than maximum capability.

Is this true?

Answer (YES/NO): YES